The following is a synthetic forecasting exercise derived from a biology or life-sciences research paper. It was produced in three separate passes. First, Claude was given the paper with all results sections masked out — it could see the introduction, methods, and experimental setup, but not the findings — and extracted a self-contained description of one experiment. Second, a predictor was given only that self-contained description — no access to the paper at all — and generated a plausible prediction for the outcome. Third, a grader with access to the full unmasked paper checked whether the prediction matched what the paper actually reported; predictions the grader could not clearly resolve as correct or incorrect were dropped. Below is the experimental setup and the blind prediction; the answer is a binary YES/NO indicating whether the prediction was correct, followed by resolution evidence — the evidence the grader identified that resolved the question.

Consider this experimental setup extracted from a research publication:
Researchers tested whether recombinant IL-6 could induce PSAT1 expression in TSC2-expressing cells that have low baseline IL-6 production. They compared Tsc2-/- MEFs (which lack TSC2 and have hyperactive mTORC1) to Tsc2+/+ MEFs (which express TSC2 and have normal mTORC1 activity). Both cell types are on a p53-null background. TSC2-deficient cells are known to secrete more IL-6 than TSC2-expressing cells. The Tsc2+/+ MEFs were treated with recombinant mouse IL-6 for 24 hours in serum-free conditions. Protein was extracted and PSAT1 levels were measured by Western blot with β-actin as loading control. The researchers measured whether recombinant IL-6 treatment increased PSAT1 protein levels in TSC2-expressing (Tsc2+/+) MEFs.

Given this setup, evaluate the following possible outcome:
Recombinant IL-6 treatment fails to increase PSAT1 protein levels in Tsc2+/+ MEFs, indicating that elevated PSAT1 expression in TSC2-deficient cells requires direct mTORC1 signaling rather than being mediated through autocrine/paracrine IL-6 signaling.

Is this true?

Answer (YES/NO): NO